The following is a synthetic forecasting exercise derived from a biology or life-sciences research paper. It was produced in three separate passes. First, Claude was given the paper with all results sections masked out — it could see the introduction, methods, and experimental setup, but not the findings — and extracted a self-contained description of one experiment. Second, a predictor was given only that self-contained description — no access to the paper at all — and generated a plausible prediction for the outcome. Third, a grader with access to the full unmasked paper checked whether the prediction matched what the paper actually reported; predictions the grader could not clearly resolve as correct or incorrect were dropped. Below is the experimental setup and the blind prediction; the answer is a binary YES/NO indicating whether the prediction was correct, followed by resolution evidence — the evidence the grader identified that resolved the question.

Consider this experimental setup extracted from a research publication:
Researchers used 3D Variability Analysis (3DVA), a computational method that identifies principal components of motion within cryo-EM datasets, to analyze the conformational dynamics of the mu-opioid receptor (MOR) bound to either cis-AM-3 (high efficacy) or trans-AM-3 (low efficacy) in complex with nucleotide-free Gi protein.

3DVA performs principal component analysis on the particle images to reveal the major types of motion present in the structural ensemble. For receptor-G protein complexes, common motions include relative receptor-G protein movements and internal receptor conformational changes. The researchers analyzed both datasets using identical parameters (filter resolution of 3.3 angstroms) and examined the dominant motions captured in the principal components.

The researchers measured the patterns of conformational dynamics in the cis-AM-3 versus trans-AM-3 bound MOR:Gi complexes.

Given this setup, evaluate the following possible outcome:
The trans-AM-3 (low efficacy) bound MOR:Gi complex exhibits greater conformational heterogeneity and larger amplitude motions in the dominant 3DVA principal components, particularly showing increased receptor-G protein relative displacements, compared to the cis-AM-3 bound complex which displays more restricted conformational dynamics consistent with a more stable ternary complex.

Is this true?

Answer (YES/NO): NO